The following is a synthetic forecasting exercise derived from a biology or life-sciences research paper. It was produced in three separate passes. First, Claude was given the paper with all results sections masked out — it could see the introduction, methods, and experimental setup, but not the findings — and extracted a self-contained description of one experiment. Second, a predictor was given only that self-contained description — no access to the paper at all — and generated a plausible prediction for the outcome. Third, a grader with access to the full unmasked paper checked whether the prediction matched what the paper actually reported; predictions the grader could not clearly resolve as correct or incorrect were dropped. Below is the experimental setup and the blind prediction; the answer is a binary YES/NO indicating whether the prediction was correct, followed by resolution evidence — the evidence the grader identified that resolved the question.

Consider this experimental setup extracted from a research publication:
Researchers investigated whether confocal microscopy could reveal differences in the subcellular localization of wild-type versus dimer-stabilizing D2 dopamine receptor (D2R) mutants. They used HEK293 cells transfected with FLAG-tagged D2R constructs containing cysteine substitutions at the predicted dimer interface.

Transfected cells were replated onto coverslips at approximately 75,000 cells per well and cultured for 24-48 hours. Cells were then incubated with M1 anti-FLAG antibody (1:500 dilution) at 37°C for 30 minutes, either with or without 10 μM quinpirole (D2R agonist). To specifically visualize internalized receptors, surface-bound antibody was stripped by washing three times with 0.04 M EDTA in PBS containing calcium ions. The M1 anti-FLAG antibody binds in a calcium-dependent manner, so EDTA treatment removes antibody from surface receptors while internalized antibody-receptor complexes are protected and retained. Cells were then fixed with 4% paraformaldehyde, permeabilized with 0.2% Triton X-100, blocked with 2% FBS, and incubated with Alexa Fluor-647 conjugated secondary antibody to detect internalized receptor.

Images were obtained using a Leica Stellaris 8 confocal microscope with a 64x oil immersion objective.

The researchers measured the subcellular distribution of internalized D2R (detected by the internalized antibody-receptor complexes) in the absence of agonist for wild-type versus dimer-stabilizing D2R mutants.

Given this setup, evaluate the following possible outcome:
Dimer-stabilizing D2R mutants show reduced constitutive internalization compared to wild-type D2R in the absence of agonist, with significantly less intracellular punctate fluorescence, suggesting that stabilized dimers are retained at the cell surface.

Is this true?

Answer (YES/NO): NO